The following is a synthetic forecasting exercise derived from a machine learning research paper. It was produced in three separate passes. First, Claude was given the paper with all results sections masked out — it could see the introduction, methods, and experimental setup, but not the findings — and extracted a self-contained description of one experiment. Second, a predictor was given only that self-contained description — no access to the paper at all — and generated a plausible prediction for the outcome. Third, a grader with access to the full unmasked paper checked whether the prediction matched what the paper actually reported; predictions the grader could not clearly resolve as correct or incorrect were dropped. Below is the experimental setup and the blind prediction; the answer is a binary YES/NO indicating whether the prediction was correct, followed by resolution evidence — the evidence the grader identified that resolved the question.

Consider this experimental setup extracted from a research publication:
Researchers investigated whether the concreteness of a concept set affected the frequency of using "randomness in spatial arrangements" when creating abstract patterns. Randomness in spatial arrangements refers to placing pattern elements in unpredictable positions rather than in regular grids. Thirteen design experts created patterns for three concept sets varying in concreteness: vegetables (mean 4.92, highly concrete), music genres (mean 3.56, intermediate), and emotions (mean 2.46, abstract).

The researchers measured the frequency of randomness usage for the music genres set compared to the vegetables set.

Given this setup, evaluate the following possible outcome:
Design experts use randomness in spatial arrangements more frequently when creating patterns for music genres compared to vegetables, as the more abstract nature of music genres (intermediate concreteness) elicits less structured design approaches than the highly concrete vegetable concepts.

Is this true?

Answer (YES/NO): YES